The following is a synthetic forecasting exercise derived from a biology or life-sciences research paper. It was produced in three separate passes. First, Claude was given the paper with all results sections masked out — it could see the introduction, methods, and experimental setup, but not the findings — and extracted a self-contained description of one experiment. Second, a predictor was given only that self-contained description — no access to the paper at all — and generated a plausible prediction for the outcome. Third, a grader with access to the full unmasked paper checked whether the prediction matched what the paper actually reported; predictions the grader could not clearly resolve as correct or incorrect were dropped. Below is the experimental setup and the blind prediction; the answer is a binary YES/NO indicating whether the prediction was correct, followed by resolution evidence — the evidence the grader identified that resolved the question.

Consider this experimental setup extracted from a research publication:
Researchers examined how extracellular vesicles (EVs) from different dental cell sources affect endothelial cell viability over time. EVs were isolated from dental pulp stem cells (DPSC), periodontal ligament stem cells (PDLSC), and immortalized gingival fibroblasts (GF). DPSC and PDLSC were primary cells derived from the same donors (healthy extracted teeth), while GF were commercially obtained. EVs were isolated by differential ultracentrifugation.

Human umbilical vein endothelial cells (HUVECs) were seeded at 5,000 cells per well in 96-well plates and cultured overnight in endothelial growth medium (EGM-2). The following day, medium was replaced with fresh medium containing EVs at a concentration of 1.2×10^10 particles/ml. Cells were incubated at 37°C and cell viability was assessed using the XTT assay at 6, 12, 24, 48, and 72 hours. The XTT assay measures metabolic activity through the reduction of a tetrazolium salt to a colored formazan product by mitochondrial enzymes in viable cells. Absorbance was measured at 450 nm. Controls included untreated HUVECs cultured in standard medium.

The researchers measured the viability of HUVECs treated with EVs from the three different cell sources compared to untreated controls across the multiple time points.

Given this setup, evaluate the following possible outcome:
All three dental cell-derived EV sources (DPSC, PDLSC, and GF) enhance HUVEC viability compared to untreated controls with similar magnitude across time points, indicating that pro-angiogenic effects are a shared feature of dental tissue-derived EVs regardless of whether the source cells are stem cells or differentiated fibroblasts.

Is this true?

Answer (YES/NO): NO